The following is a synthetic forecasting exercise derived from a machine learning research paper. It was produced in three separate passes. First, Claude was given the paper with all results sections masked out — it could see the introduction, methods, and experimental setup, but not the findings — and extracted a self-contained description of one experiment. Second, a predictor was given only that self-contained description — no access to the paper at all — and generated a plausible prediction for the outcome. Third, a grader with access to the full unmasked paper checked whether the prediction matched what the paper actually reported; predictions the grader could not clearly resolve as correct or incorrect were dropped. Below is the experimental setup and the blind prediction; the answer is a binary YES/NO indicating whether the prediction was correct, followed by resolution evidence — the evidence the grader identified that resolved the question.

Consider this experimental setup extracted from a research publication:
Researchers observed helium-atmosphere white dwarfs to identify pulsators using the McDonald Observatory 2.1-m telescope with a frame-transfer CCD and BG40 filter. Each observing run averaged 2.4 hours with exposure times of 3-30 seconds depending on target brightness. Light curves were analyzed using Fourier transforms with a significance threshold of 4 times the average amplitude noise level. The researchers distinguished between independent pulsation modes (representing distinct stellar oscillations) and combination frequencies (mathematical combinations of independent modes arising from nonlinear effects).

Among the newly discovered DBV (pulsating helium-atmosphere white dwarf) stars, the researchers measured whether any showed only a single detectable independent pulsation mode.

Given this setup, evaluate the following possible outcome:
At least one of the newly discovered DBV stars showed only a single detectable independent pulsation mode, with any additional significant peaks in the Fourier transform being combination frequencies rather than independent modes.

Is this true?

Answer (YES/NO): YES